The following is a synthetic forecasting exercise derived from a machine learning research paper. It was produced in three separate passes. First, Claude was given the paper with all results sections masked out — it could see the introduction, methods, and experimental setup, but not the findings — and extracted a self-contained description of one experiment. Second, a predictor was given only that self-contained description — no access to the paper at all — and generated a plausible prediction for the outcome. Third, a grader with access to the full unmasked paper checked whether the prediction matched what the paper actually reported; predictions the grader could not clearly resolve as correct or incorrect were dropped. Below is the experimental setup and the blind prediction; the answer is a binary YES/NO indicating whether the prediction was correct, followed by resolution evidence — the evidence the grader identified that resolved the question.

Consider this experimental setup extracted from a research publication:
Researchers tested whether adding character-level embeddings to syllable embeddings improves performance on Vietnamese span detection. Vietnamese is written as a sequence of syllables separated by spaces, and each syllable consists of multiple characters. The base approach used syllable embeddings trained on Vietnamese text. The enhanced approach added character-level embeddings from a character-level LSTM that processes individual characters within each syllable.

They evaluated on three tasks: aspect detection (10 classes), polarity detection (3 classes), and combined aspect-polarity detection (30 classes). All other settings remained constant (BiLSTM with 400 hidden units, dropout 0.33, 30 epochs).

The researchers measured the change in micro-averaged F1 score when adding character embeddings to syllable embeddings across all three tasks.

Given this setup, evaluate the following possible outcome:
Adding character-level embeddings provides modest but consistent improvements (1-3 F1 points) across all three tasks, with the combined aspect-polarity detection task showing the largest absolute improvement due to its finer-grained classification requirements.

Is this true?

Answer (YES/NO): NO